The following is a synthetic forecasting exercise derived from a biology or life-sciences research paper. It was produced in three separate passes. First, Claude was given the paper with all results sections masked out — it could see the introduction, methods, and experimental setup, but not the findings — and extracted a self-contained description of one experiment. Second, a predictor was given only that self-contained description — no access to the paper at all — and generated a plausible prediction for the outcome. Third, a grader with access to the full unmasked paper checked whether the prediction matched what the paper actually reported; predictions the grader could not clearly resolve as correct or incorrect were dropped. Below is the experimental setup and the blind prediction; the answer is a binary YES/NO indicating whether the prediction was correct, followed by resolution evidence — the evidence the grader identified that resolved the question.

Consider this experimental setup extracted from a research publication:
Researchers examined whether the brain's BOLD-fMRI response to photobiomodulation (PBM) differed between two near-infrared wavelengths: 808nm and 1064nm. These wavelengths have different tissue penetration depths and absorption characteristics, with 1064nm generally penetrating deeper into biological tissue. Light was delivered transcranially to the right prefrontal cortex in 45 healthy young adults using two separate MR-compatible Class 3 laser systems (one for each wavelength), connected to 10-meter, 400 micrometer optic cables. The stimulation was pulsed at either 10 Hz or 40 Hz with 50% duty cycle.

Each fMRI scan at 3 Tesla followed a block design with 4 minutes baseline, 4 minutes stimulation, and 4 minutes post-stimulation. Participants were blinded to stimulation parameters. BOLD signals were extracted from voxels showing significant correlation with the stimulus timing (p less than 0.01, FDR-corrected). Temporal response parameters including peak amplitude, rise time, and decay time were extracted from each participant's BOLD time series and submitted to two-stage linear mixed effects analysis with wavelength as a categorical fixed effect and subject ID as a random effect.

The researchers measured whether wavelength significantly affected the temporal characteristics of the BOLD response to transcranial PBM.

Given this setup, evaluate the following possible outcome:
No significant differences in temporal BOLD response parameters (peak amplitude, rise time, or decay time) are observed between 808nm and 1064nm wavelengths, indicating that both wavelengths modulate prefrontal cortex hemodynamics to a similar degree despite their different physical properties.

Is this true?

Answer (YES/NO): YES